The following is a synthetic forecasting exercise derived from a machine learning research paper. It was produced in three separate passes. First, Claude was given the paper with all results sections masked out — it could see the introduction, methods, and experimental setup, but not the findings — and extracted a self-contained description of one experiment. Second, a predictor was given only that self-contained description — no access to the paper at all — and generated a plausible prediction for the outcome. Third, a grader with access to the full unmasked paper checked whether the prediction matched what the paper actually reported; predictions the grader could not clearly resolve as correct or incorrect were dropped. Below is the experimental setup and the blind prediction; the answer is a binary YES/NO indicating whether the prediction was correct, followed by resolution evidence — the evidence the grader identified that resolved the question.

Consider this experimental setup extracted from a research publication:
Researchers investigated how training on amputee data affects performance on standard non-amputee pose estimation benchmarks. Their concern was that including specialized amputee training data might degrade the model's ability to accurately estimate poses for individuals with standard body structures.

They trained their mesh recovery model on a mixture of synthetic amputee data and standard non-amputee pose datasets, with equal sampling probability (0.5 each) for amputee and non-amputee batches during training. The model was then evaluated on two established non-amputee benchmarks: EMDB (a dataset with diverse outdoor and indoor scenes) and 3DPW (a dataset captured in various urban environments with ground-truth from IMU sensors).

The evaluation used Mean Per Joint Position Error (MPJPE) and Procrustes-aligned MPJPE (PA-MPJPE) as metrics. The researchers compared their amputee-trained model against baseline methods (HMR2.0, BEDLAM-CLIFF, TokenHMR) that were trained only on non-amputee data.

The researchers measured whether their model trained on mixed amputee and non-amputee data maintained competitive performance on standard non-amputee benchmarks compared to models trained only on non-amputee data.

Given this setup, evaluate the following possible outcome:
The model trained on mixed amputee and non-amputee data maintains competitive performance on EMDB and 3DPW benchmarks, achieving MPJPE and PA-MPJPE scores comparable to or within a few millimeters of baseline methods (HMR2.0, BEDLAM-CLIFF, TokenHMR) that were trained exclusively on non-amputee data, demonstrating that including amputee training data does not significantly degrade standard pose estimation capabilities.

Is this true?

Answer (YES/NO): YES